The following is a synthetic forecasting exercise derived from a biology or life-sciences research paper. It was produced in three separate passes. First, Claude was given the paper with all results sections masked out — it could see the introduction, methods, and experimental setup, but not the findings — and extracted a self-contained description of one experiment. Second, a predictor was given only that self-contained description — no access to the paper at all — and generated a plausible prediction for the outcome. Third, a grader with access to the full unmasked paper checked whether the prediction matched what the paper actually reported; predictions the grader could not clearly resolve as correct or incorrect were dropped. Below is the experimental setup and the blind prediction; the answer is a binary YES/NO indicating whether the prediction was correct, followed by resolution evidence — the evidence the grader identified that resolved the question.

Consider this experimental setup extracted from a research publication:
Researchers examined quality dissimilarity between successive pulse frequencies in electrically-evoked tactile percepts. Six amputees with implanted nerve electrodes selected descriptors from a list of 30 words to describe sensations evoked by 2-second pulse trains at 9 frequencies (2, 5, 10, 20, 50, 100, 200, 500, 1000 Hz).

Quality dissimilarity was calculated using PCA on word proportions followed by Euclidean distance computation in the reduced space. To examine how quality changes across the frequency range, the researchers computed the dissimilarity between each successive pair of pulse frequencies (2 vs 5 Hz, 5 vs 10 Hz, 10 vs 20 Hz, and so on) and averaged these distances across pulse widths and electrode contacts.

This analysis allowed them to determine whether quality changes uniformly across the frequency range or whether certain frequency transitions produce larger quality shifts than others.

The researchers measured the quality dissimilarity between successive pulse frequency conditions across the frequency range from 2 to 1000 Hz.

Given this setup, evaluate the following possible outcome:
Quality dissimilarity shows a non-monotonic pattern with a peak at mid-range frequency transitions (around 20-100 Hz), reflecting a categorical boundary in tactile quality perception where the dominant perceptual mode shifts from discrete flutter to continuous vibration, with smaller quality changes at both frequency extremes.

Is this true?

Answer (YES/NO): YES